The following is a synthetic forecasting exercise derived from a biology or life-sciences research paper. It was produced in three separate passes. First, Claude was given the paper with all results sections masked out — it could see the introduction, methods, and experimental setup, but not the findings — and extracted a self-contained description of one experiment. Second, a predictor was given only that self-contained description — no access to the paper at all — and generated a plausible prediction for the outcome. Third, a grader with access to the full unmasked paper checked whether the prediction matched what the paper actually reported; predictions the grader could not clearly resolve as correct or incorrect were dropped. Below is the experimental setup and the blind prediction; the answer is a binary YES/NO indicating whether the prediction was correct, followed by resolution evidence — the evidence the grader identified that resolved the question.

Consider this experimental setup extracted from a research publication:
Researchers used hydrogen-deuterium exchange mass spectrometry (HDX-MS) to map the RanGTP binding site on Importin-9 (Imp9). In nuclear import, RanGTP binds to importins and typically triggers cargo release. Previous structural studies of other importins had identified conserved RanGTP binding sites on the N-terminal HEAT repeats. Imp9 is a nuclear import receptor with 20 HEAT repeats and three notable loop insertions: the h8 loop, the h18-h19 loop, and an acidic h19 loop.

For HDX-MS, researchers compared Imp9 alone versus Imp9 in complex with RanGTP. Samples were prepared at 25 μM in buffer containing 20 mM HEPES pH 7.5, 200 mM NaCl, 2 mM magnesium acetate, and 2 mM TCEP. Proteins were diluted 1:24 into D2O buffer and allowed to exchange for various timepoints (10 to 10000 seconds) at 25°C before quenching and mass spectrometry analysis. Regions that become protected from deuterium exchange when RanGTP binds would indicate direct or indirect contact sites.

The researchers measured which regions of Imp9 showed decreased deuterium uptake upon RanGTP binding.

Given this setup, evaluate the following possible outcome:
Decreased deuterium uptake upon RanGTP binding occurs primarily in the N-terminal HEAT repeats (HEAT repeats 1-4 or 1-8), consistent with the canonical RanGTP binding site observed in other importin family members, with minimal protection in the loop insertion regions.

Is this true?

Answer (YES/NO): NO